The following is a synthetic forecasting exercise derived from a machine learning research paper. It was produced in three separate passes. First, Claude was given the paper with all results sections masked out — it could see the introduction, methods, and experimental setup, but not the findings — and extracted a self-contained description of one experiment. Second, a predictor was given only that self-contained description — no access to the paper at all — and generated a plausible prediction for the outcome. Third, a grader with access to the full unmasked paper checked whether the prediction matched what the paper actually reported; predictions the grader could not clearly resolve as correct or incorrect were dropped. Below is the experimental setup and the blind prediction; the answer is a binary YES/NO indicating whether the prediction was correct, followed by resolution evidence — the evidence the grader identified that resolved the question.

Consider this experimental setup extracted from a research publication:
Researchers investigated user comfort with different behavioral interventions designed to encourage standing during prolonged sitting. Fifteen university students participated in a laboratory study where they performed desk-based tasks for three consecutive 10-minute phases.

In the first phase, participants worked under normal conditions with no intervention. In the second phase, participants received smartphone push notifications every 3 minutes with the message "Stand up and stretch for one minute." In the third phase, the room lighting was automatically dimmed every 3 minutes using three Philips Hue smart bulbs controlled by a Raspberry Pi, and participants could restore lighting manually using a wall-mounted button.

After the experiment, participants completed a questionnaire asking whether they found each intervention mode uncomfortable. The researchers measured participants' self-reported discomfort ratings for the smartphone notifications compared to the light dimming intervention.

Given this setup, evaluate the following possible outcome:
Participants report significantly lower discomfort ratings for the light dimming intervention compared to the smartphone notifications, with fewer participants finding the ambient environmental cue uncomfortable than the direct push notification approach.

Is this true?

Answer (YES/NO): NO